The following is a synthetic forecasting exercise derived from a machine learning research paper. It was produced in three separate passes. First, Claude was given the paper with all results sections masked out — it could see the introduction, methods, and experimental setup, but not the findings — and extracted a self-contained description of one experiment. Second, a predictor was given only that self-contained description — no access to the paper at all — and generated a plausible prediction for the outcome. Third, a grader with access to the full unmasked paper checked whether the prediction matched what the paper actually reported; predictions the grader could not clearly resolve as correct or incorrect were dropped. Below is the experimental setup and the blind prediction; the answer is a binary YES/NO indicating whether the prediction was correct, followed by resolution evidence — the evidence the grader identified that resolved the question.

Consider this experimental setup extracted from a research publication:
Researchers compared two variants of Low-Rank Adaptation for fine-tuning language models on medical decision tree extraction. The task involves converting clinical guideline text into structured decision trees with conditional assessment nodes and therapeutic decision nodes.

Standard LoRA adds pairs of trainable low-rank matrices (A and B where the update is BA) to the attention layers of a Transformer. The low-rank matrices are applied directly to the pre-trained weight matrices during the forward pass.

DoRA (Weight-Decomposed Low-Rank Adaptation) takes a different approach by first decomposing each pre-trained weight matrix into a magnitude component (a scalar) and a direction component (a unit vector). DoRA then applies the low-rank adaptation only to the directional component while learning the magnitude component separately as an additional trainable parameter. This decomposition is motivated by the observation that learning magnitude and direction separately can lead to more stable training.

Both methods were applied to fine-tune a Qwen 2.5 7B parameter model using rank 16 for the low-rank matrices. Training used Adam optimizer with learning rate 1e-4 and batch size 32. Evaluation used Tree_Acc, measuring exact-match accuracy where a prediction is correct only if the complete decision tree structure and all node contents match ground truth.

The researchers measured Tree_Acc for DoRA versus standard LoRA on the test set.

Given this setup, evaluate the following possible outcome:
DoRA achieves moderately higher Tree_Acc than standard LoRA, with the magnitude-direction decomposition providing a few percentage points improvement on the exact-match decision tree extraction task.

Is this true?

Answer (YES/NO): NO